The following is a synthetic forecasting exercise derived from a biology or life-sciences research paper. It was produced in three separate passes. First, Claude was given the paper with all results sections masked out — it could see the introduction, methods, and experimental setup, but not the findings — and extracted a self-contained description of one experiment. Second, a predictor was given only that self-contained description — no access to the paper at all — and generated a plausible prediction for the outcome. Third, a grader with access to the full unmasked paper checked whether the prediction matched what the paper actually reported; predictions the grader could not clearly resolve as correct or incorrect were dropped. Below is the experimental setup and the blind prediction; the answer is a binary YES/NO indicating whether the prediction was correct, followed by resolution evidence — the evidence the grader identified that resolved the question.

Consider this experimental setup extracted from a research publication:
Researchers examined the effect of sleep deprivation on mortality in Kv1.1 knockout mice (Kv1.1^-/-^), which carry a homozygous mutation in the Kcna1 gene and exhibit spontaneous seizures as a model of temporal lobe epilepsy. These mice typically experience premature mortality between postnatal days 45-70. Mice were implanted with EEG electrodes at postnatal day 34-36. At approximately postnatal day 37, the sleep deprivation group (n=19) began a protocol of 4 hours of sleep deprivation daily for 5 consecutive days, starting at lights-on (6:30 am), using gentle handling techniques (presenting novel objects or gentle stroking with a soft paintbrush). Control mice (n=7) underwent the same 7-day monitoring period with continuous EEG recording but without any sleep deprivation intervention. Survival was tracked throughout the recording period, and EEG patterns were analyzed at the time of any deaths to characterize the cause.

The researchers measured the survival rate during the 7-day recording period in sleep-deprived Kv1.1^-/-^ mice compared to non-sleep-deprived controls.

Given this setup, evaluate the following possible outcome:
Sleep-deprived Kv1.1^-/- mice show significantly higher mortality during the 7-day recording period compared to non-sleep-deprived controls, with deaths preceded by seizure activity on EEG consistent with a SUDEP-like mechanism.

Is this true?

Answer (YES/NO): NO